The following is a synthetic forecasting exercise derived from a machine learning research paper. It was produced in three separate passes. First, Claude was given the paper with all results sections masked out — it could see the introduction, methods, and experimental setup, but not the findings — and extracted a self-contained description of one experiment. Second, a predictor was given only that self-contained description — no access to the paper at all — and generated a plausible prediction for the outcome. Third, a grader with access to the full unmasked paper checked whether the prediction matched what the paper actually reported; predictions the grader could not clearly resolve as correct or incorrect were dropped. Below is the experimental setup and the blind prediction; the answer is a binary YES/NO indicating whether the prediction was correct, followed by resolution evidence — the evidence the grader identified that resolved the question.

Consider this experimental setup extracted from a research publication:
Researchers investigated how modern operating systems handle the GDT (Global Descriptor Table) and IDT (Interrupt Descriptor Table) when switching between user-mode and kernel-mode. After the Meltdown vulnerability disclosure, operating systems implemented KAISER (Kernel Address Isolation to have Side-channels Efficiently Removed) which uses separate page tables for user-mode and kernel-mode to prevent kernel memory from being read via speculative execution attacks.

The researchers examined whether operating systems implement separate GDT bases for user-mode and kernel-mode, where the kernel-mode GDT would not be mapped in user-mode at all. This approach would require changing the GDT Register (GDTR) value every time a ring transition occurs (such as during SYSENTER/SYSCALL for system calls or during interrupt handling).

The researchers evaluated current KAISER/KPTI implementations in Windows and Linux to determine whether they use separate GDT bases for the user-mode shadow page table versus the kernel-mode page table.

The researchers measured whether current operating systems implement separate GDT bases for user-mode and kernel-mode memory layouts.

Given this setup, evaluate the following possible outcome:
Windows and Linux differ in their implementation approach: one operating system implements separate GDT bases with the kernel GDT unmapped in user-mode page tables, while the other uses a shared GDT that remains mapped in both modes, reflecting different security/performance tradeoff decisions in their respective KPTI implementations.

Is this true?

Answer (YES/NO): NO